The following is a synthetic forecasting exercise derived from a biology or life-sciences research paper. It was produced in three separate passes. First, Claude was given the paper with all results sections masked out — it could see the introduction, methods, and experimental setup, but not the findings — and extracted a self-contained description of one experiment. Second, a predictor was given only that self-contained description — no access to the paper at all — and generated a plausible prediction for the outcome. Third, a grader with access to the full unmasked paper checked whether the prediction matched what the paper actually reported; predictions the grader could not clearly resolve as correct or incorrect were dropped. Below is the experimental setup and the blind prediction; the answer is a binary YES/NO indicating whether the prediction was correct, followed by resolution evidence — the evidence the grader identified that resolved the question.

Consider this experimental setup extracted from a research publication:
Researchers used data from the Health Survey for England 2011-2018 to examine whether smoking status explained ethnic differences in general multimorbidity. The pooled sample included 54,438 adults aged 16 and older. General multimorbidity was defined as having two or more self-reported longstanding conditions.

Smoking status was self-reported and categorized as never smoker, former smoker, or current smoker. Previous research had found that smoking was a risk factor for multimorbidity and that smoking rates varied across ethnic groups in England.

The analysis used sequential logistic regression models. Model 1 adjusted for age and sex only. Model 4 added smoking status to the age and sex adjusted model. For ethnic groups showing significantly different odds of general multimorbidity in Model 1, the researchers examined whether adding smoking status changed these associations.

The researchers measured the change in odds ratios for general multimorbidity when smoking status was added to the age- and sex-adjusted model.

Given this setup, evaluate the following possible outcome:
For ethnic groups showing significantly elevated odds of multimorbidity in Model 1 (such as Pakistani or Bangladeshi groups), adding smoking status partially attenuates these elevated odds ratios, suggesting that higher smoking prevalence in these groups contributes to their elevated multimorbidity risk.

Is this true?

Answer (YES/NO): NO